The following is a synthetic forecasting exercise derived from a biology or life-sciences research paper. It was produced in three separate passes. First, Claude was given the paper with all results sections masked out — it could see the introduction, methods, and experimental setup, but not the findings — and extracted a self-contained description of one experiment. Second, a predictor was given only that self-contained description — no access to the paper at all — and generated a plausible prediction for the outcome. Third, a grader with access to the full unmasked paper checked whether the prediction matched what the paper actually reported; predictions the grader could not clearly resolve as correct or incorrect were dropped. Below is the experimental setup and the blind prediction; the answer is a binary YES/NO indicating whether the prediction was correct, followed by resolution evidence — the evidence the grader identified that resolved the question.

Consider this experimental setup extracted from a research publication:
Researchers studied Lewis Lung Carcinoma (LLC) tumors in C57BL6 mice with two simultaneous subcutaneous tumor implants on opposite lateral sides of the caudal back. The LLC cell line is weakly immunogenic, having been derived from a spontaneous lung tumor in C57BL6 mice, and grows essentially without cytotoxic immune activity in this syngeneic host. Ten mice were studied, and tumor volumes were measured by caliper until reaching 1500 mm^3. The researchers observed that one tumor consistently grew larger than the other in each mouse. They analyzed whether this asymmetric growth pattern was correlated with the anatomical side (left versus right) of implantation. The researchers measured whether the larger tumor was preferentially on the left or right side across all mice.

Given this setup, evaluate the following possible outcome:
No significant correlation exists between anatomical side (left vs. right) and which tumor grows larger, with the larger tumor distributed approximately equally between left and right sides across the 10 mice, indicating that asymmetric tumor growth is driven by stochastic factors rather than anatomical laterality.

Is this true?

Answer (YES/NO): YES